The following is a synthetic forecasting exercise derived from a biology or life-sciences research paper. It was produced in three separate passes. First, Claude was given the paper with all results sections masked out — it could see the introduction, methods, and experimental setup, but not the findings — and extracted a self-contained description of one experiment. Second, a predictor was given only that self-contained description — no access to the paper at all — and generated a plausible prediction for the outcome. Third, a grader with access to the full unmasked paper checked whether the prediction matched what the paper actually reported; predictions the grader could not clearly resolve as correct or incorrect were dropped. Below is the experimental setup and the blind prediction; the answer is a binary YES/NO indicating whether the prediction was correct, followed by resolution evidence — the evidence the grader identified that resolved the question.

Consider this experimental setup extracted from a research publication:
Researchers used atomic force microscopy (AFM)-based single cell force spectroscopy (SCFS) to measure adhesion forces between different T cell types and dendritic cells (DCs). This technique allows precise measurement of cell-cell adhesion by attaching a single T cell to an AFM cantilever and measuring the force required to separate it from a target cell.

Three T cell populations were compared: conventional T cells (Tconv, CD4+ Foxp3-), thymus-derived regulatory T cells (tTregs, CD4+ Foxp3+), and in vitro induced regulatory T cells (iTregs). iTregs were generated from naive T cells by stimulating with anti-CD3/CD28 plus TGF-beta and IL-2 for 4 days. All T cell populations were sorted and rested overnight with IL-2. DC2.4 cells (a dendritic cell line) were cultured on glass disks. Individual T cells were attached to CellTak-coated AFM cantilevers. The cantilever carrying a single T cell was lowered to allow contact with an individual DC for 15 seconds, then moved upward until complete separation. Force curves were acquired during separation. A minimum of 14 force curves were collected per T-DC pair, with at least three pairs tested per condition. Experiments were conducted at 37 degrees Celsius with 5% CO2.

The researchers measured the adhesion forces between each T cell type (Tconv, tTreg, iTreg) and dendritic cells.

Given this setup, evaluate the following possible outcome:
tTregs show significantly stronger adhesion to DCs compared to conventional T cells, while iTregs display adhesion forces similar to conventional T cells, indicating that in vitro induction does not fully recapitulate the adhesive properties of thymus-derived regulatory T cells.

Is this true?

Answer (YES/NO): NO